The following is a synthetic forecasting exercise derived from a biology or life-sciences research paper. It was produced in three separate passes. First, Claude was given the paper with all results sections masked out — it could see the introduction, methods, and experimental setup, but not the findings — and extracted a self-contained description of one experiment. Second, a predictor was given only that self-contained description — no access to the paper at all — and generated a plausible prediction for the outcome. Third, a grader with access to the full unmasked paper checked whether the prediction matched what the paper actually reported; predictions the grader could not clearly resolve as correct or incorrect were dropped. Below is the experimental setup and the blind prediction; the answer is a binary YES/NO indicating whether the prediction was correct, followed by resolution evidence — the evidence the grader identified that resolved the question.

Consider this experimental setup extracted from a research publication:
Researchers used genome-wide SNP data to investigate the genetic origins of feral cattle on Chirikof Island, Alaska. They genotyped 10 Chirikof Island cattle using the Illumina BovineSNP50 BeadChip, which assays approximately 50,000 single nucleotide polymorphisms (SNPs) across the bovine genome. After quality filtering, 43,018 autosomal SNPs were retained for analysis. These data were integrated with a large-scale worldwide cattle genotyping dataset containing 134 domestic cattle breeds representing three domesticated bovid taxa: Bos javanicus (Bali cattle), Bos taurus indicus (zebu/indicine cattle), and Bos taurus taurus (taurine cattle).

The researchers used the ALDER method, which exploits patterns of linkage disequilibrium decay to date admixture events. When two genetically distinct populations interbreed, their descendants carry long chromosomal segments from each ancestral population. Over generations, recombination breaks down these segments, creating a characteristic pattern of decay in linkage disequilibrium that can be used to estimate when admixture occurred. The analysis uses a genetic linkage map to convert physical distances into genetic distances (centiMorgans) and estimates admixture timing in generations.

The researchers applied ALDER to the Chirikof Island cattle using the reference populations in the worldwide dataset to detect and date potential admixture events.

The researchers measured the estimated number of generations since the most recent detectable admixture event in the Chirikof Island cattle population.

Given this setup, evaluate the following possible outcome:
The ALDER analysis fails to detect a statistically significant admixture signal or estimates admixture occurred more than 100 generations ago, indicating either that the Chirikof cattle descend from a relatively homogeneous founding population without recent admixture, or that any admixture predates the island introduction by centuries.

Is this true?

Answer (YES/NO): NO